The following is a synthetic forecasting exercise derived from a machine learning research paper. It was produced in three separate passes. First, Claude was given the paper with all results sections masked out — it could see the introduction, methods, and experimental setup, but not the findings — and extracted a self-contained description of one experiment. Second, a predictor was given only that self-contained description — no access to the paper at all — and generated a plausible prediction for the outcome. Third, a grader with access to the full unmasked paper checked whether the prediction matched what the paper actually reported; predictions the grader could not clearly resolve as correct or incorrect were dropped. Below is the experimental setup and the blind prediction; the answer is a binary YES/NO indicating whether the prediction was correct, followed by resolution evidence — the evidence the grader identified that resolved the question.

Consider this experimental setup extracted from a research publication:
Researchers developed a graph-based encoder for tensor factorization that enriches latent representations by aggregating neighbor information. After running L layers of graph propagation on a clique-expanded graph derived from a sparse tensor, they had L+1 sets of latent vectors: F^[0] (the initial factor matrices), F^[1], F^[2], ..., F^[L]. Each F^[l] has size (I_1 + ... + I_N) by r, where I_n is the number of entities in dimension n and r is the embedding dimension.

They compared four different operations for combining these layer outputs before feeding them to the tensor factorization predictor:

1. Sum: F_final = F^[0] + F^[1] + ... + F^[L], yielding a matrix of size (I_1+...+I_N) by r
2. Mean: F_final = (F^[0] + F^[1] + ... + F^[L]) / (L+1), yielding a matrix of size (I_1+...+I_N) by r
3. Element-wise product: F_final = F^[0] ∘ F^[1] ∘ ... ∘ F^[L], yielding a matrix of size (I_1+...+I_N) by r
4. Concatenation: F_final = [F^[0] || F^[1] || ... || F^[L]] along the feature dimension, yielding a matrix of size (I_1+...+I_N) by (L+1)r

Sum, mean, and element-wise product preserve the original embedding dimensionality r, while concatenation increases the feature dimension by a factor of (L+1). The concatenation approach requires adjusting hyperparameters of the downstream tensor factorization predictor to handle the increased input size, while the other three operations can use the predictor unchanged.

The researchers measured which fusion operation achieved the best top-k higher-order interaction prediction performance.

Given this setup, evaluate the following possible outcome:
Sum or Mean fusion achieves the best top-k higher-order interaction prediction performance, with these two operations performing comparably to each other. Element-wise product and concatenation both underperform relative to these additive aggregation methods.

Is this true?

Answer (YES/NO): NO